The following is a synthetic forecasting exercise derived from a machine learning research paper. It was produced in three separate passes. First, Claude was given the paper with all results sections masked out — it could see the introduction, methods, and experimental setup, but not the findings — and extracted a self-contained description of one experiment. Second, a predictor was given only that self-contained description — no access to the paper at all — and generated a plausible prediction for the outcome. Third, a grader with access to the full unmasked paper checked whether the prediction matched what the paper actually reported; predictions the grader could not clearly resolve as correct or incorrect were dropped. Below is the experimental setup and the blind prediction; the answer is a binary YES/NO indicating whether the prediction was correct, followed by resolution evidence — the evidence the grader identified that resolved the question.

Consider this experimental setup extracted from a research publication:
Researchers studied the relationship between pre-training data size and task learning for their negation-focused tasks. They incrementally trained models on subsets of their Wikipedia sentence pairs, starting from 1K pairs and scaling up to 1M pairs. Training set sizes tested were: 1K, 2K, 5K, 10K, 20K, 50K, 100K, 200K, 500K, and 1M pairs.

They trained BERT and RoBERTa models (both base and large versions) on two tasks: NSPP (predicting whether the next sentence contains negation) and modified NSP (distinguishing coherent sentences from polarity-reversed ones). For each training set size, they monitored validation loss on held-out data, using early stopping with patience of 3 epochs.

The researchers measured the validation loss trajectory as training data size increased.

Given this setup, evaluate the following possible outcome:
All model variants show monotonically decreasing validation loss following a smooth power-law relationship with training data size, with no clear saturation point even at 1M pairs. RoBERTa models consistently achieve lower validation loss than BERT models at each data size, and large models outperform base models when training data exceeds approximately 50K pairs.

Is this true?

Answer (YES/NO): NO